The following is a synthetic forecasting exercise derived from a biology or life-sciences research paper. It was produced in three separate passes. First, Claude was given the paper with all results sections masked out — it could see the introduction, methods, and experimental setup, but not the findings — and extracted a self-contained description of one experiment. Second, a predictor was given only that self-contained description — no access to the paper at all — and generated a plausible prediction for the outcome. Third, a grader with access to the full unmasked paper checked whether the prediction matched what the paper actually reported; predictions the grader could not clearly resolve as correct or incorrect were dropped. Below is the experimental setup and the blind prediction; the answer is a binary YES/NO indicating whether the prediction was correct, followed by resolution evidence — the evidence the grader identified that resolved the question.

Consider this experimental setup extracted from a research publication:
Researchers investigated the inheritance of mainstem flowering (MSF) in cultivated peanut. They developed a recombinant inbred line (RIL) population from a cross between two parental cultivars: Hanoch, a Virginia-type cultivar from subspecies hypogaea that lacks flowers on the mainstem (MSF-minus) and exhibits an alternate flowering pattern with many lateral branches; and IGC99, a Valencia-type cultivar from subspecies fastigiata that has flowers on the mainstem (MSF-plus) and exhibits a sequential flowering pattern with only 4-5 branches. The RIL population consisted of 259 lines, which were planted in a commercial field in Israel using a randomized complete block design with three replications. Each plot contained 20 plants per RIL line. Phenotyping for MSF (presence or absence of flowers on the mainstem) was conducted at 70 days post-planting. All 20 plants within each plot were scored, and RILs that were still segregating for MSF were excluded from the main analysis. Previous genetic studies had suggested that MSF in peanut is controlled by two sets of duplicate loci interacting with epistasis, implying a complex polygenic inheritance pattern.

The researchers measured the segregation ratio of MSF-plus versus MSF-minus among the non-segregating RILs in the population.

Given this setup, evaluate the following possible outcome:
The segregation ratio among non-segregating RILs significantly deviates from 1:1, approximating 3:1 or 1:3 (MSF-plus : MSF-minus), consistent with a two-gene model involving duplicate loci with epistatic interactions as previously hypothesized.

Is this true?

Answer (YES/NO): NO